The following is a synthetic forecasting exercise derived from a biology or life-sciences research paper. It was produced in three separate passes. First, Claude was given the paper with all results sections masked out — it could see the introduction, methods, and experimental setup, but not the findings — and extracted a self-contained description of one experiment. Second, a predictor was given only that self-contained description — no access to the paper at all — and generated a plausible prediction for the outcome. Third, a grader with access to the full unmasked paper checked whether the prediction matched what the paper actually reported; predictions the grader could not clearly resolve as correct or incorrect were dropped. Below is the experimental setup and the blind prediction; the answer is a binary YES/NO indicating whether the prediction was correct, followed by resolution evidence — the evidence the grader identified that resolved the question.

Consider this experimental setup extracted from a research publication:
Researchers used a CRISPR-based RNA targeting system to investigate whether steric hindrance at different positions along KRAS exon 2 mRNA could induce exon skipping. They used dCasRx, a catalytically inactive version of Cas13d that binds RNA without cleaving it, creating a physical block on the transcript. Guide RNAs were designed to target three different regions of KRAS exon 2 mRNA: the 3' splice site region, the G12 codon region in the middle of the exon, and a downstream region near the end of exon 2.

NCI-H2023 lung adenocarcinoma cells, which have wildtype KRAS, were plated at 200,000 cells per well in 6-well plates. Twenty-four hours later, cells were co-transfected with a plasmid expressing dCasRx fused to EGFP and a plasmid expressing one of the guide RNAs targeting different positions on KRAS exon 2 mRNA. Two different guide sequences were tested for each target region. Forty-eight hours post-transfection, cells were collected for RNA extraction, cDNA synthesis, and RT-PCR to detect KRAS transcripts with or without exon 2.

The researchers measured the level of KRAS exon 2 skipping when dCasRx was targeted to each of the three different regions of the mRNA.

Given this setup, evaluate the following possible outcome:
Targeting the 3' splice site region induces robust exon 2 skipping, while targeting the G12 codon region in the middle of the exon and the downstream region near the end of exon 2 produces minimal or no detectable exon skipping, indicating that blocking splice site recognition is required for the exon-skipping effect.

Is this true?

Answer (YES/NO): NO